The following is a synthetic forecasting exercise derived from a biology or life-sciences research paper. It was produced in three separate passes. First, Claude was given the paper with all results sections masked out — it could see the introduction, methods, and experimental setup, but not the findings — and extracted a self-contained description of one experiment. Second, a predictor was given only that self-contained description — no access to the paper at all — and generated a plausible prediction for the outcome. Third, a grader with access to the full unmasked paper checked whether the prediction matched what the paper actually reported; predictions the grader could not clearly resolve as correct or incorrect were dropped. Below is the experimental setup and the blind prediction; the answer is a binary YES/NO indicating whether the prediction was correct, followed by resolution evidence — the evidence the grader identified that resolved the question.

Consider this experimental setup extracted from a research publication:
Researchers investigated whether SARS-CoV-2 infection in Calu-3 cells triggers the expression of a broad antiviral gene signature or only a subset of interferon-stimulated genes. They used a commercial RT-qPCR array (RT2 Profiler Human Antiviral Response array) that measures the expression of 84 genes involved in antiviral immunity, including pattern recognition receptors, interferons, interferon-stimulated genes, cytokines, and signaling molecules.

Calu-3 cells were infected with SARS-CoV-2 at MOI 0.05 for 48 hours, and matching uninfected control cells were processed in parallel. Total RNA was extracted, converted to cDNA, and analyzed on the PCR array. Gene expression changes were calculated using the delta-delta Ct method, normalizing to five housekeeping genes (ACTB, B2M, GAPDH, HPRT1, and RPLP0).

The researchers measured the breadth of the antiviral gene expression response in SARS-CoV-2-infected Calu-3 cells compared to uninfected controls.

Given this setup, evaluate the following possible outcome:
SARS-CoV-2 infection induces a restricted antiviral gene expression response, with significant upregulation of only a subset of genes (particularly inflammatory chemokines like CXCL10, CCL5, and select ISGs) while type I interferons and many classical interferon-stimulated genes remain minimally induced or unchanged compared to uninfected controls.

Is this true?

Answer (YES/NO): NO